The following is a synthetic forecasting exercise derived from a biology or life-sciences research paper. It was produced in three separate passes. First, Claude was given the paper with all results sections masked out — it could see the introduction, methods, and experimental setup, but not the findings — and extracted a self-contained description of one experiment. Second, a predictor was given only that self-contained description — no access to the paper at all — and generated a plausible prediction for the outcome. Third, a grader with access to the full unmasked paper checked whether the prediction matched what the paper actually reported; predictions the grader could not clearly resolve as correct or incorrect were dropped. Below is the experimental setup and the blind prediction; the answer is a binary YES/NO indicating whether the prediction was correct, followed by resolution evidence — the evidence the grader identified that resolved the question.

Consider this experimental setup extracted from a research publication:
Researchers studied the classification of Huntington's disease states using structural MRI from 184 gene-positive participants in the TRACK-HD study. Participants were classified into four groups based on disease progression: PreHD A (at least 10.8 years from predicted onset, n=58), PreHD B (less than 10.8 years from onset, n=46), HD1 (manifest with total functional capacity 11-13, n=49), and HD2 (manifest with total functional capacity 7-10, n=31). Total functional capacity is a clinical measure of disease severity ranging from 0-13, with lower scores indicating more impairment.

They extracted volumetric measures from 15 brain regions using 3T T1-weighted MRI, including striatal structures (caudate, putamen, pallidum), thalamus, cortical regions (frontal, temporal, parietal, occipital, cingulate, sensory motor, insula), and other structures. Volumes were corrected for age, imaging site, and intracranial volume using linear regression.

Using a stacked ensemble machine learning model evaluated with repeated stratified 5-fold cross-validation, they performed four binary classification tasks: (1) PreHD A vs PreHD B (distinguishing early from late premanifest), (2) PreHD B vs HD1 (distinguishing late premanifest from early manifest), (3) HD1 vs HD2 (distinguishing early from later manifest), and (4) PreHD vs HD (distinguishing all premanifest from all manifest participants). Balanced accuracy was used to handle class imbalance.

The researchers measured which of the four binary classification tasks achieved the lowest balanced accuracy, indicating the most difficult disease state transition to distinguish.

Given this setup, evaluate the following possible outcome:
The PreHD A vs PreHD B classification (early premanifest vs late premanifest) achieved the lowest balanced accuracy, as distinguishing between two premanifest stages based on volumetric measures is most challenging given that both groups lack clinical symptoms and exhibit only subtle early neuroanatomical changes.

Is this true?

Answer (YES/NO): NO